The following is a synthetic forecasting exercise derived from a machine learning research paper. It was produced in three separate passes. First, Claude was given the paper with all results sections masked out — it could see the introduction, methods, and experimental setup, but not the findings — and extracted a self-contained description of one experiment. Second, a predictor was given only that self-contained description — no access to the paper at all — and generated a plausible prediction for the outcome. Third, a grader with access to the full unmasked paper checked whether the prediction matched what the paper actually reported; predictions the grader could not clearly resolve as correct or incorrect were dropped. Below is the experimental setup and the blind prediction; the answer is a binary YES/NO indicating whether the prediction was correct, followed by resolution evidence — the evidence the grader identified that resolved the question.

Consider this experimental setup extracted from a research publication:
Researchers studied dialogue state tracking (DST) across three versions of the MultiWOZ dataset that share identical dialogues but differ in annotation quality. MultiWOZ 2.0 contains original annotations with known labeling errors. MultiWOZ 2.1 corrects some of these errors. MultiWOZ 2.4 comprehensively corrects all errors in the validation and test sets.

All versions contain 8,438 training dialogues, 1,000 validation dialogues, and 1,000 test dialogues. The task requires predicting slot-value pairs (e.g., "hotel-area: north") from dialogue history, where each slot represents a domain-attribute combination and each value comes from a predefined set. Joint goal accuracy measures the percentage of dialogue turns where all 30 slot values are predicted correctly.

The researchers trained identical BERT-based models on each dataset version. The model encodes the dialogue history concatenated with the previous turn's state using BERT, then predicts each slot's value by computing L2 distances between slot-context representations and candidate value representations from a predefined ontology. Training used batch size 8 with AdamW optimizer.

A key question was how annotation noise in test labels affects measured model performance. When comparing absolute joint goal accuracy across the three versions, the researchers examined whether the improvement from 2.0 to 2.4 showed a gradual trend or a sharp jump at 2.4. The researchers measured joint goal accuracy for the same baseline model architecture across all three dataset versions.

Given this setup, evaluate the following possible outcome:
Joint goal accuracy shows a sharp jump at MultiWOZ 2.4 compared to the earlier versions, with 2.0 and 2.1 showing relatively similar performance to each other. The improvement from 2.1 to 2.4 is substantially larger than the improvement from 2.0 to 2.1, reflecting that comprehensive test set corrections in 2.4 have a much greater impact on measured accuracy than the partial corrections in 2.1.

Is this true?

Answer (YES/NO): YES